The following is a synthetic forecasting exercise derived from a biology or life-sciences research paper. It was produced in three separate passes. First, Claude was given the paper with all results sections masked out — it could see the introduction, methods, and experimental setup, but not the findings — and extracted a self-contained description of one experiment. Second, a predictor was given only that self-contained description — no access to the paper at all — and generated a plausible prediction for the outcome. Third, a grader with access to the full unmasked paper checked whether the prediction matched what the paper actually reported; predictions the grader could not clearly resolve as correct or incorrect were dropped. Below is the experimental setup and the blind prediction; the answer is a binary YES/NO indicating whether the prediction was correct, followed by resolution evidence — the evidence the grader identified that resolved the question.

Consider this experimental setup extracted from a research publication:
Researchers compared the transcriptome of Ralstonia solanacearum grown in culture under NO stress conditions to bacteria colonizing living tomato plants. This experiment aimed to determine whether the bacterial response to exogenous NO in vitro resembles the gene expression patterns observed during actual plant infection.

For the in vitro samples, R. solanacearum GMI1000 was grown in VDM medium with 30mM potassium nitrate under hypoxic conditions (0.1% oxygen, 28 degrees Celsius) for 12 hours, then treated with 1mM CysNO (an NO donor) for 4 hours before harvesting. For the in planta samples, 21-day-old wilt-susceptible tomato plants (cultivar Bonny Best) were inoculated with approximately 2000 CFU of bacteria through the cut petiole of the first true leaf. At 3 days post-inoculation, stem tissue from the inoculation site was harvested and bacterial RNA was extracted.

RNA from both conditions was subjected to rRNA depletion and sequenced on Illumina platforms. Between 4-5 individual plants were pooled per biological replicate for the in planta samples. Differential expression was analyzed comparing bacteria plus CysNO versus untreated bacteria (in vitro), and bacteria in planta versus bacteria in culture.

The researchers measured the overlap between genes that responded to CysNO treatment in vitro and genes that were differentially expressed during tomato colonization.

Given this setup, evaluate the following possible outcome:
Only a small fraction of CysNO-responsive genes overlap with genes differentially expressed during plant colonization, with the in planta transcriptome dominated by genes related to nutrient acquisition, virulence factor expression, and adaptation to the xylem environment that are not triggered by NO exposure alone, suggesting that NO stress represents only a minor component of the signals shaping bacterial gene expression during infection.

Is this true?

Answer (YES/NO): NO